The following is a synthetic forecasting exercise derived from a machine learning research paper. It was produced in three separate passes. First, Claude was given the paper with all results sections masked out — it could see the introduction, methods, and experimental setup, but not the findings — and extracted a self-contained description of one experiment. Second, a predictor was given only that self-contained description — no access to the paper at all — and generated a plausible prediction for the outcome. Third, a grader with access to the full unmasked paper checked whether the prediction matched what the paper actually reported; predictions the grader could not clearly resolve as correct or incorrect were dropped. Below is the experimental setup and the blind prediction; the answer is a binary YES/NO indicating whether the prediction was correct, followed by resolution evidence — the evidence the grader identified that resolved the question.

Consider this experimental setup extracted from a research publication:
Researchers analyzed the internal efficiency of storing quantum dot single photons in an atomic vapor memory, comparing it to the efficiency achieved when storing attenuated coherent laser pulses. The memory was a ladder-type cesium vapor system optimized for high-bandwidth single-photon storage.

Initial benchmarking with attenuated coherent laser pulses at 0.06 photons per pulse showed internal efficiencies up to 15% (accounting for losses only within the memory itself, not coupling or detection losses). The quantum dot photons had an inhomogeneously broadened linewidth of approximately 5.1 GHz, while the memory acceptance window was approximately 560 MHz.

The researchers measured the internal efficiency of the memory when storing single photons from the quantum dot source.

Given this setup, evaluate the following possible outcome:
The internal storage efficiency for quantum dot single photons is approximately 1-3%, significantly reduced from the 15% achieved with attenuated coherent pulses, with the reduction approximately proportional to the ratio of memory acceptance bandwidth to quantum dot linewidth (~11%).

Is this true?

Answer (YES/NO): NO